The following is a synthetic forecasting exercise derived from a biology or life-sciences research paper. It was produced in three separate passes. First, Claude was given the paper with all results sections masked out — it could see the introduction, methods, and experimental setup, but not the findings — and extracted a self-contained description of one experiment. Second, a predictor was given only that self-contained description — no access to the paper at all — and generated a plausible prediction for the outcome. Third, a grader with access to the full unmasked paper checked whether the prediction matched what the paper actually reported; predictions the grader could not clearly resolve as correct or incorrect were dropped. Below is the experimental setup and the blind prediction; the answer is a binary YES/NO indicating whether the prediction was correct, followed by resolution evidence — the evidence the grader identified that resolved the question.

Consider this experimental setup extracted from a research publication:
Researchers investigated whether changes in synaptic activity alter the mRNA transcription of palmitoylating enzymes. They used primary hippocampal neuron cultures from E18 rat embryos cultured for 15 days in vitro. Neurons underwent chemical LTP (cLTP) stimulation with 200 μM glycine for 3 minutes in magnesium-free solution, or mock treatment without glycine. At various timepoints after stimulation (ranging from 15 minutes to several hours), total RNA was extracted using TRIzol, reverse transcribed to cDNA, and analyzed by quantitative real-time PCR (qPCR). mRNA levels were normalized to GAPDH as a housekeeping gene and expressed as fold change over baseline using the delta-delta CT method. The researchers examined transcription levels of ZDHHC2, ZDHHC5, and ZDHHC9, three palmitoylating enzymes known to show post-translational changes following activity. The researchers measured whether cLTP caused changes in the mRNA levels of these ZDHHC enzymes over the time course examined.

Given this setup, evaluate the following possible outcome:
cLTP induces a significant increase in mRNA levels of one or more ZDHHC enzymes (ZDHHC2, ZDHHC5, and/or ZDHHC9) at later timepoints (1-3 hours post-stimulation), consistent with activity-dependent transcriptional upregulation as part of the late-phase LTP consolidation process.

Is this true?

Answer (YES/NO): NO